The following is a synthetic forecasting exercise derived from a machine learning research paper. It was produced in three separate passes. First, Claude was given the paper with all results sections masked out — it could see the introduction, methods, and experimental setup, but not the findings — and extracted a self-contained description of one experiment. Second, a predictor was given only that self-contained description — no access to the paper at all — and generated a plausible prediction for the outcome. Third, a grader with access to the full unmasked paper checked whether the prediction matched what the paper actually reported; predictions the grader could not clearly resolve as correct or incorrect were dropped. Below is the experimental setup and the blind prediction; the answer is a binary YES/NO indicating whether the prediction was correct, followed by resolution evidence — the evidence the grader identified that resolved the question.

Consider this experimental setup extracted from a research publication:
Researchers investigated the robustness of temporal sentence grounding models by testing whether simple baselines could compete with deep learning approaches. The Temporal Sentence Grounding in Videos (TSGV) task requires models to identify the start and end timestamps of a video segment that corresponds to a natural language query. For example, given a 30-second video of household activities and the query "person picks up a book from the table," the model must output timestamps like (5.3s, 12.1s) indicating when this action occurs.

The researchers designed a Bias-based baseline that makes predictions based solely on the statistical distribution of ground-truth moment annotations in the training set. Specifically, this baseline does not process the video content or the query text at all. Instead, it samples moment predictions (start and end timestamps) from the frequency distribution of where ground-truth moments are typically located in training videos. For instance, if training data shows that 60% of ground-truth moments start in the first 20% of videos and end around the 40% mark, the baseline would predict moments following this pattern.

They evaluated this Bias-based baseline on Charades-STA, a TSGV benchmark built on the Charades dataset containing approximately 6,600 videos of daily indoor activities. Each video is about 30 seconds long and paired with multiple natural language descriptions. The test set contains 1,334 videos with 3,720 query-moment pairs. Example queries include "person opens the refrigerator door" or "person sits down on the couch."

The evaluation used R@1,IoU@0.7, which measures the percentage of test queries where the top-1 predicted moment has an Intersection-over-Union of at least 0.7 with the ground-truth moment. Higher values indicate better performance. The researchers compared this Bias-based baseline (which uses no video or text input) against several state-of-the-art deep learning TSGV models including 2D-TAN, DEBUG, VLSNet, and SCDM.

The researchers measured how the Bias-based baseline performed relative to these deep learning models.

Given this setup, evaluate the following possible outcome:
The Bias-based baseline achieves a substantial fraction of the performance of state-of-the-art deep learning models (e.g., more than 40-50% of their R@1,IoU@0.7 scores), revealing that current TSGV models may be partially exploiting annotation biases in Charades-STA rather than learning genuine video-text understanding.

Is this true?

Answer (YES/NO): NO